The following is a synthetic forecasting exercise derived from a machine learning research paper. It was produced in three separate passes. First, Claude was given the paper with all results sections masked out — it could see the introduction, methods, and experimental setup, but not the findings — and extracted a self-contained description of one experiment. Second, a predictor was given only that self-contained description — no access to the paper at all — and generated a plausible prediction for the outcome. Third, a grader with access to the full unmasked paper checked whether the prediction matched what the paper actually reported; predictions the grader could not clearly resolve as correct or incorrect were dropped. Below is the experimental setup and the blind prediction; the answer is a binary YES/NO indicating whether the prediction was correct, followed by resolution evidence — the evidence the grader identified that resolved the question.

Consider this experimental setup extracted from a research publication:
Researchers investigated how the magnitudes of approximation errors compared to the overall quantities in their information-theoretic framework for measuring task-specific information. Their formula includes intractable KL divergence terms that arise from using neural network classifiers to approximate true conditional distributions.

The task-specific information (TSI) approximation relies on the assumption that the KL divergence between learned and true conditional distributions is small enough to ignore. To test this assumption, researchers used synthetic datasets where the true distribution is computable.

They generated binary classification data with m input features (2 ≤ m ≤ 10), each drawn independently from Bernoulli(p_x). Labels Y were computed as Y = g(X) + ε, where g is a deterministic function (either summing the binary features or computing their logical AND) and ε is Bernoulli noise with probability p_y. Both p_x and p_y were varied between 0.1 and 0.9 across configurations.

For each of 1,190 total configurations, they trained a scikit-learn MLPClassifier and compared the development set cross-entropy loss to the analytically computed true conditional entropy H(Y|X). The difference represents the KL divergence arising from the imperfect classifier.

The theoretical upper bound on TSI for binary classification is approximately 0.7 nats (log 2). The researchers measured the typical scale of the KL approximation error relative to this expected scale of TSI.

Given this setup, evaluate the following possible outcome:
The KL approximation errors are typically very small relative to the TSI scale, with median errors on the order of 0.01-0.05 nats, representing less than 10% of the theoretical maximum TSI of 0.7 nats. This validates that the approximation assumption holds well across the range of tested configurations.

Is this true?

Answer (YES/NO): YES